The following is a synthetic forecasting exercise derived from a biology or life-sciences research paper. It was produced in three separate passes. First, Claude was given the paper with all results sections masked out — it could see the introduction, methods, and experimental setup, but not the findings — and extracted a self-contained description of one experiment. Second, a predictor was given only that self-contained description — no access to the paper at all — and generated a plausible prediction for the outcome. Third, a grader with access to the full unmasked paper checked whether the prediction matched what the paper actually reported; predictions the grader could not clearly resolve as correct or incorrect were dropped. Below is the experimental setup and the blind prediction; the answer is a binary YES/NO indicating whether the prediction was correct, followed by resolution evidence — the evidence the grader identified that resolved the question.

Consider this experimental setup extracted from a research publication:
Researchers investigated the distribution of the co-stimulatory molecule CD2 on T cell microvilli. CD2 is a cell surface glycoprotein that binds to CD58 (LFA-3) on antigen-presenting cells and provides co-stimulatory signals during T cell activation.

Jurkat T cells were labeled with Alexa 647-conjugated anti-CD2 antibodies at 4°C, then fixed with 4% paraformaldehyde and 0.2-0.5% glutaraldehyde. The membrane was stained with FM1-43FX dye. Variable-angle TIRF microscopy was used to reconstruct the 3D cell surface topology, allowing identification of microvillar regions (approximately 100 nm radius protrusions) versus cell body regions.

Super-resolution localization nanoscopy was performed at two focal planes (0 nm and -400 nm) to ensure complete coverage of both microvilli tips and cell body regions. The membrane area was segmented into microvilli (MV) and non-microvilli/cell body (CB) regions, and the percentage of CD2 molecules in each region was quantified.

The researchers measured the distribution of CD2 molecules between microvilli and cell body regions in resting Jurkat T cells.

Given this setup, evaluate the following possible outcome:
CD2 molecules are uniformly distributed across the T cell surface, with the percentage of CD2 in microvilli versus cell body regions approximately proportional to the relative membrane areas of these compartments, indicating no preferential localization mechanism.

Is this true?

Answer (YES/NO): NO